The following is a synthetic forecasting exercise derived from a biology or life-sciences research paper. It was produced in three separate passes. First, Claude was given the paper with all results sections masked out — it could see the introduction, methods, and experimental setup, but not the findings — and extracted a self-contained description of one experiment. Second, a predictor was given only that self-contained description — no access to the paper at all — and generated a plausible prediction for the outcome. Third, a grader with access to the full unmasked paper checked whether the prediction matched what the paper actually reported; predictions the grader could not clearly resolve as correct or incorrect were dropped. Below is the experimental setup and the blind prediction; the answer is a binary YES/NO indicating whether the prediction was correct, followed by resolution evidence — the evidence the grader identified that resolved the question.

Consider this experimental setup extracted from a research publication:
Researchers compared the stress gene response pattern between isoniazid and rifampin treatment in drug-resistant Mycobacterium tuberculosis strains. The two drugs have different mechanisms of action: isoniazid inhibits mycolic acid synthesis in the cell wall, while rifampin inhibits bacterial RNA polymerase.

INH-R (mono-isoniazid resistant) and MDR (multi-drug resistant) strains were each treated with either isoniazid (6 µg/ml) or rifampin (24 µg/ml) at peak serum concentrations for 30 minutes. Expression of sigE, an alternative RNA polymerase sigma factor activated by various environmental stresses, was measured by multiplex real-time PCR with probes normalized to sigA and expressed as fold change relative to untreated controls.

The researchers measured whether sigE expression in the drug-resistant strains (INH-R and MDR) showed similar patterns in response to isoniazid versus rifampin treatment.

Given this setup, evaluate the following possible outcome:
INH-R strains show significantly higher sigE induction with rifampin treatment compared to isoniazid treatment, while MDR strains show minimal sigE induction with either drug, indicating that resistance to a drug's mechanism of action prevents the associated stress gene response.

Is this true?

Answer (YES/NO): NO